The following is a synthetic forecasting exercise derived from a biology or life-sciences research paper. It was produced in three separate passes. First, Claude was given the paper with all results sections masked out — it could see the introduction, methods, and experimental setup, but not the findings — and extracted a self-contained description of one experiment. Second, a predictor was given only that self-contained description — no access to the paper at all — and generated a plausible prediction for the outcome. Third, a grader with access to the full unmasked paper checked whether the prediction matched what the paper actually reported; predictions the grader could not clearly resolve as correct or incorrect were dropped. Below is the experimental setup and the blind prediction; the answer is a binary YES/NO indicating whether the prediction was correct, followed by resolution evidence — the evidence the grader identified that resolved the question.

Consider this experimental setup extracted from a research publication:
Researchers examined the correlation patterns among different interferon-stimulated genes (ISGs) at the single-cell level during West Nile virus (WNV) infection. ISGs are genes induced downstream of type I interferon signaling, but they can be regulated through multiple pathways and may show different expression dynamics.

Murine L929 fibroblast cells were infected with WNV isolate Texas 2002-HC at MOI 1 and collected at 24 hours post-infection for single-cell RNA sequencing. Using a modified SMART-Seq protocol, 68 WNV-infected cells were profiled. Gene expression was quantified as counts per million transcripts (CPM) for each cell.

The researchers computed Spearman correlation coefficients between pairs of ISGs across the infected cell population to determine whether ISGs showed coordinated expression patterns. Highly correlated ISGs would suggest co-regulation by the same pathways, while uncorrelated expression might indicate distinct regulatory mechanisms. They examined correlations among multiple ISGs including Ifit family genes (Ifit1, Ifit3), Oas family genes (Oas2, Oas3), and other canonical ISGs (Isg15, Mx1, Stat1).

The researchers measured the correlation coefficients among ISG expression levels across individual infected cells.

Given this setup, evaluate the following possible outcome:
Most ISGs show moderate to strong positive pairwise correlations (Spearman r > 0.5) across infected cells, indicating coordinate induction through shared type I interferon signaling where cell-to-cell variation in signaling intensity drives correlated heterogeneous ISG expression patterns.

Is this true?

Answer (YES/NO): NO